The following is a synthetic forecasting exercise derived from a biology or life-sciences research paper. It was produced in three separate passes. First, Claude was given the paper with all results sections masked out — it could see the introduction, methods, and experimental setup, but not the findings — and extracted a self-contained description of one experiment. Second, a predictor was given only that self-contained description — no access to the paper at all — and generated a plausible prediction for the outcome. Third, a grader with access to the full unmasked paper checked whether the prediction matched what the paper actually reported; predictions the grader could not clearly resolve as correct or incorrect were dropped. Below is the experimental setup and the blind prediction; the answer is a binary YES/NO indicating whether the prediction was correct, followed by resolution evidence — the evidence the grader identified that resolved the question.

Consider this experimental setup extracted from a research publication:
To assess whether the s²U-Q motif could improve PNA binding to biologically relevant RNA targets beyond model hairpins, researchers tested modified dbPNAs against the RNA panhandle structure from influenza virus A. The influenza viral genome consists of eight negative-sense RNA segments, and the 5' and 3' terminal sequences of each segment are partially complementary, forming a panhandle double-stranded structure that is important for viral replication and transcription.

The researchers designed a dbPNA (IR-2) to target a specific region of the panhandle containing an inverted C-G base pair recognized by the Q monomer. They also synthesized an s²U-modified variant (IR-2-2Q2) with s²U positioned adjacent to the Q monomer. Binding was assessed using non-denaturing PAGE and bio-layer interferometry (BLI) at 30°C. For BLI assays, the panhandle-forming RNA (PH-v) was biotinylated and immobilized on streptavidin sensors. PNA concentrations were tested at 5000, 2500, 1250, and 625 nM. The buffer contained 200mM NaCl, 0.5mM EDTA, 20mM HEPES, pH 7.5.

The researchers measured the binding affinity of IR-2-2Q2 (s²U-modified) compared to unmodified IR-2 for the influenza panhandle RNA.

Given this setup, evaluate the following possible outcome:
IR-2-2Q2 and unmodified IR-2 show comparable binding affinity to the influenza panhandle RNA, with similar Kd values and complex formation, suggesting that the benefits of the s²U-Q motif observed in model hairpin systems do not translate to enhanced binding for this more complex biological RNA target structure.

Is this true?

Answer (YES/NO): NO